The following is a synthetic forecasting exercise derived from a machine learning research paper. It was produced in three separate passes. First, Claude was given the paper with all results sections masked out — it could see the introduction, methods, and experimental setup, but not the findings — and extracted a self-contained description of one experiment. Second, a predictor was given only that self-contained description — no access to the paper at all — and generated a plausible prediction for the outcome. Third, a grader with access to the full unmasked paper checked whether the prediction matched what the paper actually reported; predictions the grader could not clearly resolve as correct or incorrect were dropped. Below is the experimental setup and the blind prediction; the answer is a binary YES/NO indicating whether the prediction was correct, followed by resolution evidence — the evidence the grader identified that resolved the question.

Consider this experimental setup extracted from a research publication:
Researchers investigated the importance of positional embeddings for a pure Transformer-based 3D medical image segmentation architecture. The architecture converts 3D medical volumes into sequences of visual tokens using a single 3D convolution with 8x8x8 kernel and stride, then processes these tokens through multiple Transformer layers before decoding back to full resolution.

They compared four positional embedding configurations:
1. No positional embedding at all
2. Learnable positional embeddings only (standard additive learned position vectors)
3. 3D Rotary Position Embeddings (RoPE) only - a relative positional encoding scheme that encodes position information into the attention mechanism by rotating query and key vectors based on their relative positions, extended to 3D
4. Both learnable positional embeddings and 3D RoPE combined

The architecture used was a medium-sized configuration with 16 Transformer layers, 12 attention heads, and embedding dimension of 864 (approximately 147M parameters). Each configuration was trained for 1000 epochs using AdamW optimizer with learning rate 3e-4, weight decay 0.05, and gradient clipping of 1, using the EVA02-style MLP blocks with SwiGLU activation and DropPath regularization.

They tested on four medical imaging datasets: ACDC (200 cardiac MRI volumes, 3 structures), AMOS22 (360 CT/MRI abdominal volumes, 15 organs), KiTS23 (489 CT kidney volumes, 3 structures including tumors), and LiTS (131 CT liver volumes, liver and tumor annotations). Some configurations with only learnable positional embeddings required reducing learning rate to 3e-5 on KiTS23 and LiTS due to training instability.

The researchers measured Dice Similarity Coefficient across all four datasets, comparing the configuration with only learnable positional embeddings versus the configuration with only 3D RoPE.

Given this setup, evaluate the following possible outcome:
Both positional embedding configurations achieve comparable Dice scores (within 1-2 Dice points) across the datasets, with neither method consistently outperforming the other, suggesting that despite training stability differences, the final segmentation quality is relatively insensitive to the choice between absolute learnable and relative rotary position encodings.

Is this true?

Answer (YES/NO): NO